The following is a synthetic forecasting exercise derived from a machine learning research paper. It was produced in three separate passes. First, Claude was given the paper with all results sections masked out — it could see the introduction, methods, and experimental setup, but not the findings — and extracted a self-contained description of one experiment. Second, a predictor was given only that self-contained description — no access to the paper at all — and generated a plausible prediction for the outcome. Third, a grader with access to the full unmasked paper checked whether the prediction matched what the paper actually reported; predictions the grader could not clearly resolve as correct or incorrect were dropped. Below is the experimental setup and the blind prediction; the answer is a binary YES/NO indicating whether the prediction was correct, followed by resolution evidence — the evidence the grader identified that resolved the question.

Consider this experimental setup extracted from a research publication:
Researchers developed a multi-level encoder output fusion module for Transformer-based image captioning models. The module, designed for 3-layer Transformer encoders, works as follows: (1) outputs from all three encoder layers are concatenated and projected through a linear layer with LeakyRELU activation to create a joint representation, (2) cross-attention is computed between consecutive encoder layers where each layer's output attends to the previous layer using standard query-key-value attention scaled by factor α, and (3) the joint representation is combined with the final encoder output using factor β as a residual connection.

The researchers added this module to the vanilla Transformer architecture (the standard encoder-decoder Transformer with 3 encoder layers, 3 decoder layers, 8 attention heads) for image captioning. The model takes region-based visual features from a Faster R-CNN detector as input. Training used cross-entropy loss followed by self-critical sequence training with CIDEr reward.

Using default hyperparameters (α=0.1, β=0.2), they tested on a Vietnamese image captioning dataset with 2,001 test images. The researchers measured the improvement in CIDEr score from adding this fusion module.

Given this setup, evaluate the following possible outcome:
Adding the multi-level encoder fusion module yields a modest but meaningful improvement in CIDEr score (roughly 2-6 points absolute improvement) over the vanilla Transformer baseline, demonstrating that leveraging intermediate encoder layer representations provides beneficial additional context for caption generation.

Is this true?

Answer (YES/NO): YES